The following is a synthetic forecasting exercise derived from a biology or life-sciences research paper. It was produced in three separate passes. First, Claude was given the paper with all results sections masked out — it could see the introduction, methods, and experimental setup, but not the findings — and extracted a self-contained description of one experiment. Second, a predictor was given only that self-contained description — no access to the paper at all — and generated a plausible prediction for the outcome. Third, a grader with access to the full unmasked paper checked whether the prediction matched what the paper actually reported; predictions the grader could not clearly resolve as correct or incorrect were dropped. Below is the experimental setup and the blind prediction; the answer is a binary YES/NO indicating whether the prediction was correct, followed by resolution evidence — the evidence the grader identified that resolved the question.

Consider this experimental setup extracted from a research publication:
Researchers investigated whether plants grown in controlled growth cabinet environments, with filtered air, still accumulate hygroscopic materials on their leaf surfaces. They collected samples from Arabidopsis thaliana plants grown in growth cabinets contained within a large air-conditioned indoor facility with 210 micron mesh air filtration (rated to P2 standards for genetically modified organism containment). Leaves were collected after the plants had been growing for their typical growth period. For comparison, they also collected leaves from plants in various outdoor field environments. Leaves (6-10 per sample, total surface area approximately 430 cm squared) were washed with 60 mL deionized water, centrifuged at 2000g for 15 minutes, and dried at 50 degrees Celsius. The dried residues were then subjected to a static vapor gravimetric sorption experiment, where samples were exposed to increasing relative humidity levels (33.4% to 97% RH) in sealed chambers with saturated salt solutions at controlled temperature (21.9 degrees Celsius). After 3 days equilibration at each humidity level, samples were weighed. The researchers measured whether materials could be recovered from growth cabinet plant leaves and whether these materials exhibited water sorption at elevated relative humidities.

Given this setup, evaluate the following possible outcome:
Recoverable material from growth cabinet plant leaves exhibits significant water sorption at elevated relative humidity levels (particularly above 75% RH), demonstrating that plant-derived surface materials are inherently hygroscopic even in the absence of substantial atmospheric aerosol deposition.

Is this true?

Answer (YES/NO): YES